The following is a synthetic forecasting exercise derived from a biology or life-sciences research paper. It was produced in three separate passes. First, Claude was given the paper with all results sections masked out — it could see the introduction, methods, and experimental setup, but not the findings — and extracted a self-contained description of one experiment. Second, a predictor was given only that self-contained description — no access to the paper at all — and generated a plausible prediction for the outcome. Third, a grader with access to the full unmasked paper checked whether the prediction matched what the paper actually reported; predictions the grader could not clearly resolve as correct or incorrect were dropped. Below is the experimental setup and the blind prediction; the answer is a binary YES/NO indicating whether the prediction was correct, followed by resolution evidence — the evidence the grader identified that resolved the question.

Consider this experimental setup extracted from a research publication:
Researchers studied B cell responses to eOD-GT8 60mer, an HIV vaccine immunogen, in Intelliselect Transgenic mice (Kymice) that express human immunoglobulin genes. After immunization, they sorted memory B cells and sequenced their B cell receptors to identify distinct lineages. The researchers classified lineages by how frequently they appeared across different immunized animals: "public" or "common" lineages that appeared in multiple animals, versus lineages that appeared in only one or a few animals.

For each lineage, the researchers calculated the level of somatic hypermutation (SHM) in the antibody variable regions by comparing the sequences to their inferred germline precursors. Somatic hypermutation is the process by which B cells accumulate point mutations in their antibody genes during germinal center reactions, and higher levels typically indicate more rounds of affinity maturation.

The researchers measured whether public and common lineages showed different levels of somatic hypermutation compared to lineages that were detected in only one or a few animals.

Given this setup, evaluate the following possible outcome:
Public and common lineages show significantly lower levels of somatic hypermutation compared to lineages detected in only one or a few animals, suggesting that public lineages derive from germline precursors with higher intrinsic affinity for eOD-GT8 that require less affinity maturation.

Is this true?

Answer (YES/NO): NO